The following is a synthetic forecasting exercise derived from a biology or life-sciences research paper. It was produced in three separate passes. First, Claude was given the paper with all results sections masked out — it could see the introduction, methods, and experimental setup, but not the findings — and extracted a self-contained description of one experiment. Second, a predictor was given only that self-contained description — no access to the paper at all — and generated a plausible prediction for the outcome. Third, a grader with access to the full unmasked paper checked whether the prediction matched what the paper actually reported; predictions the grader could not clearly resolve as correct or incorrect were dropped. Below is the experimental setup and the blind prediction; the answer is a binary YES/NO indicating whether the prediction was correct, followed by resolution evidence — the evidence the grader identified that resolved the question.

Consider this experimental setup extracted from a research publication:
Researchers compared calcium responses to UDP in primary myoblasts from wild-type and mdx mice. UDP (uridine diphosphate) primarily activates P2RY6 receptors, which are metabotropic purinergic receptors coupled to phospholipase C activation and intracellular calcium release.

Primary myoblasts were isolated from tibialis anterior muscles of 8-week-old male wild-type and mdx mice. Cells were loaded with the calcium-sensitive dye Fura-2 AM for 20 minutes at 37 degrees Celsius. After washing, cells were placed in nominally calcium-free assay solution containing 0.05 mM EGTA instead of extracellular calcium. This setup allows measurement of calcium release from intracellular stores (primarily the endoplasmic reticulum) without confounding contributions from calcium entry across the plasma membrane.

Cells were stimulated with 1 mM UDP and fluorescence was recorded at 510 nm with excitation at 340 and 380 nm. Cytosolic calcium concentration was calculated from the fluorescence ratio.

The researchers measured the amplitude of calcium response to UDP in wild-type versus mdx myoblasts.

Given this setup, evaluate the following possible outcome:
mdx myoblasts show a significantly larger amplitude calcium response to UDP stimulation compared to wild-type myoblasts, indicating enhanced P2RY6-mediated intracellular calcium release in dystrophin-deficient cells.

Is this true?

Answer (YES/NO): NO